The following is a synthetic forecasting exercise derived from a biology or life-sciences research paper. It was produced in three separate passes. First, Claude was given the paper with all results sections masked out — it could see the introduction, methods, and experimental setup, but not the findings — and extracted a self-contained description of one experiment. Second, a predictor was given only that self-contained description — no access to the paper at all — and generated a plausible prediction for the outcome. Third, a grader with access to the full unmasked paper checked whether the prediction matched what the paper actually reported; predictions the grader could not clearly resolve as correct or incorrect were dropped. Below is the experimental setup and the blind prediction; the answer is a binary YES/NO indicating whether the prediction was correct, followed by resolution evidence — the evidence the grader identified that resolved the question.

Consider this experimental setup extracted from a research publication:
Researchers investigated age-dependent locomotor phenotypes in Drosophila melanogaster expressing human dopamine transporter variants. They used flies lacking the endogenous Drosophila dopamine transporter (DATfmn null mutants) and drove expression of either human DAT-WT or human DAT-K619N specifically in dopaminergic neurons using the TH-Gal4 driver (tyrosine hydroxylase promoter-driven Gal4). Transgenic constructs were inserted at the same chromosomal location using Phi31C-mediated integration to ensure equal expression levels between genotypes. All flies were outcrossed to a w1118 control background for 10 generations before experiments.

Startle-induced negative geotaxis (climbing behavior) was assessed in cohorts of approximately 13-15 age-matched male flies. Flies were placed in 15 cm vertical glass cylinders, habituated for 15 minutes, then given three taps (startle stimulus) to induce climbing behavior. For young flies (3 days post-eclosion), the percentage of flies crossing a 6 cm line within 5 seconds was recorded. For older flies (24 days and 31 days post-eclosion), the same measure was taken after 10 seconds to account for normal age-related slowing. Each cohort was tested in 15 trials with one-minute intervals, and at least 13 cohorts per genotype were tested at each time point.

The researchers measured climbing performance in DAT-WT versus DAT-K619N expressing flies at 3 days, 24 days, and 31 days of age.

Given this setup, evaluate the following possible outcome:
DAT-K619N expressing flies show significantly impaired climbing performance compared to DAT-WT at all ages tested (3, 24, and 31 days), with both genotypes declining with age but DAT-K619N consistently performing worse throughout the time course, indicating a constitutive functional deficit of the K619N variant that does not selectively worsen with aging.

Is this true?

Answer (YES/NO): NO